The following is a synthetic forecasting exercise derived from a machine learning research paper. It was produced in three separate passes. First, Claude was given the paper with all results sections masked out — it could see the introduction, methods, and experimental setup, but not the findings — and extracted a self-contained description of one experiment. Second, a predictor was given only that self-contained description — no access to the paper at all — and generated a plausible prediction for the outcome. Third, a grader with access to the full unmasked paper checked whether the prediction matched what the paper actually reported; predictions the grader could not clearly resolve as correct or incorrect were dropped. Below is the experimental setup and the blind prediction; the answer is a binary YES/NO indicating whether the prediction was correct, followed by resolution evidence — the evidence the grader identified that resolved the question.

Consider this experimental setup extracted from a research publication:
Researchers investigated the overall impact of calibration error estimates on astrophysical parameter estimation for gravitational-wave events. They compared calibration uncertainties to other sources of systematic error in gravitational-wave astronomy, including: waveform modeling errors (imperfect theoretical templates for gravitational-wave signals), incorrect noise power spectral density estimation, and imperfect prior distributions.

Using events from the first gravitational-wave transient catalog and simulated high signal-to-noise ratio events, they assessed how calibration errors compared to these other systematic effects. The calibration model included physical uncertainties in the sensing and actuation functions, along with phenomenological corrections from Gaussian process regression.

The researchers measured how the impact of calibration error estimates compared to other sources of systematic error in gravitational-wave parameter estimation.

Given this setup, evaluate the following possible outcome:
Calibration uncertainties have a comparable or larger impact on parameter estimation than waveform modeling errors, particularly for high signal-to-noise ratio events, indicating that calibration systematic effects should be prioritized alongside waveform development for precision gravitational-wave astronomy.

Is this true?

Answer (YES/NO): NO